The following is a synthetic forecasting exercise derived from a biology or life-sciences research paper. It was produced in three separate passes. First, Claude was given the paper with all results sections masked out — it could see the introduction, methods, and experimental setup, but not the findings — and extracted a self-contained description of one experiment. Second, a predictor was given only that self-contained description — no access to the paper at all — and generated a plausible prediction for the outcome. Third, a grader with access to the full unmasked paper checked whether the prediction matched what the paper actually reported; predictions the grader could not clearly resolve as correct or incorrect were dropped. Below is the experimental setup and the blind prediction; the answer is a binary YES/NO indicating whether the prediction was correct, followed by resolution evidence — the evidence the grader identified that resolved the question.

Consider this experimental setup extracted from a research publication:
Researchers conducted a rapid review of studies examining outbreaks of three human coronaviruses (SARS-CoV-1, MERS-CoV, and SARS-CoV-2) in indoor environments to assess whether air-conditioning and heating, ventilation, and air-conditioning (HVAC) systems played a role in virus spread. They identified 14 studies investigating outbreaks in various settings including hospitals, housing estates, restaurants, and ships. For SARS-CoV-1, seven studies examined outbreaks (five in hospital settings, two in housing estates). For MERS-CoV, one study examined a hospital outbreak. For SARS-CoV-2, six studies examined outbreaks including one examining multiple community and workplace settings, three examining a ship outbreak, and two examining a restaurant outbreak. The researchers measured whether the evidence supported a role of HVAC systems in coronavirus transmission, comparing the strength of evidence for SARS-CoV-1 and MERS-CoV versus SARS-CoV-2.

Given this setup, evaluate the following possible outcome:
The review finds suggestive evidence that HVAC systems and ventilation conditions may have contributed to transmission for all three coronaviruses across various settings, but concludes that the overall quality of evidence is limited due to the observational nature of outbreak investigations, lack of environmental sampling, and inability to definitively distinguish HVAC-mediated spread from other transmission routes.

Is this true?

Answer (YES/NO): NO